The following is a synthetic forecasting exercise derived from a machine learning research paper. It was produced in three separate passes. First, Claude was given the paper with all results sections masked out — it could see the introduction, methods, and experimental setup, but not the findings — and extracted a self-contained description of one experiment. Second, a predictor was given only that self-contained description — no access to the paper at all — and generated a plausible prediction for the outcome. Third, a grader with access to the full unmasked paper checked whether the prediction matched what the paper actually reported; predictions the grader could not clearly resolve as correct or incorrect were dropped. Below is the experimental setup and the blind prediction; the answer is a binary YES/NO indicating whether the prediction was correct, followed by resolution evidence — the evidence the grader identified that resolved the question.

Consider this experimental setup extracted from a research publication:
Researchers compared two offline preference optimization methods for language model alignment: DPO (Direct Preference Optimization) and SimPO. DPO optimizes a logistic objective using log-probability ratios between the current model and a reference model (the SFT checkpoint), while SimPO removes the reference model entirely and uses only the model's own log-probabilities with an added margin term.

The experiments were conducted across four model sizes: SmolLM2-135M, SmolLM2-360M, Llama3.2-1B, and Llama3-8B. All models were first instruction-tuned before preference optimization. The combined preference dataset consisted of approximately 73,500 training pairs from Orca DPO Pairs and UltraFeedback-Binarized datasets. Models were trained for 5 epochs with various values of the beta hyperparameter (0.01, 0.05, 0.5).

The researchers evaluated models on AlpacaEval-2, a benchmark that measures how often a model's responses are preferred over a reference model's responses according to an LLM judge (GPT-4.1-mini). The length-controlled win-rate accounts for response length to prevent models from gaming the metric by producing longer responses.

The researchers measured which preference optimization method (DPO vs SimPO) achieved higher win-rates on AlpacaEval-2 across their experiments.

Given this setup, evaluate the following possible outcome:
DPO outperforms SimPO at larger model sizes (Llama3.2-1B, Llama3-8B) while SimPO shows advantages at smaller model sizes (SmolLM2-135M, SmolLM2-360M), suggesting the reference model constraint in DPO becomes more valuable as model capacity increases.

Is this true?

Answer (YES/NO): NO